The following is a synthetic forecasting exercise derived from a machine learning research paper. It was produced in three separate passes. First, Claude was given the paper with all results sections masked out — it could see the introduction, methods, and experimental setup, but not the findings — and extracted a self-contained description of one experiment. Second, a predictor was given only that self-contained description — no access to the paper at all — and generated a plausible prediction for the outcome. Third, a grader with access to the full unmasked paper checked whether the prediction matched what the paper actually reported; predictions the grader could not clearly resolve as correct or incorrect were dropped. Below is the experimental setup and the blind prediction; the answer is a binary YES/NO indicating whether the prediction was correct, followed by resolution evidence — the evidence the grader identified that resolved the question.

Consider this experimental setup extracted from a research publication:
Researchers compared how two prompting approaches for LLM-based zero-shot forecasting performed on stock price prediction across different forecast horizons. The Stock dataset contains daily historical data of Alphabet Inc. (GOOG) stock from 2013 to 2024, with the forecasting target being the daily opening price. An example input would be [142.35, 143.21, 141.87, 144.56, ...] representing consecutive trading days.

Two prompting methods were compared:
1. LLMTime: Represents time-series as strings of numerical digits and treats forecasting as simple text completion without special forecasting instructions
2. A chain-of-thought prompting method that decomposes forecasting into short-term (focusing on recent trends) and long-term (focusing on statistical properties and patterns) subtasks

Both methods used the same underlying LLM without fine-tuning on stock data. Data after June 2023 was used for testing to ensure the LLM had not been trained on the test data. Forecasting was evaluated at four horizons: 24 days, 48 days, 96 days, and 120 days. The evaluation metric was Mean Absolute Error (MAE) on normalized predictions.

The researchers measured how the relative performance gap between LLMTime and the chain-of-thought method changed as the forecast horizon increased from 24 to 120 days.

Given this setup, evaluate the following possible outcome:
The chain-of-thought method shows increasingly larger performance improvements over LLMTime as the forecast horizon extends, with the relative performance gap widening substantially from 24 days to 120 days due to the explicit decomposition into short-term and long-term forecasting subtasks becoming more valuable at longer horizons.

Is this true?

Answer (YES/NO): YES